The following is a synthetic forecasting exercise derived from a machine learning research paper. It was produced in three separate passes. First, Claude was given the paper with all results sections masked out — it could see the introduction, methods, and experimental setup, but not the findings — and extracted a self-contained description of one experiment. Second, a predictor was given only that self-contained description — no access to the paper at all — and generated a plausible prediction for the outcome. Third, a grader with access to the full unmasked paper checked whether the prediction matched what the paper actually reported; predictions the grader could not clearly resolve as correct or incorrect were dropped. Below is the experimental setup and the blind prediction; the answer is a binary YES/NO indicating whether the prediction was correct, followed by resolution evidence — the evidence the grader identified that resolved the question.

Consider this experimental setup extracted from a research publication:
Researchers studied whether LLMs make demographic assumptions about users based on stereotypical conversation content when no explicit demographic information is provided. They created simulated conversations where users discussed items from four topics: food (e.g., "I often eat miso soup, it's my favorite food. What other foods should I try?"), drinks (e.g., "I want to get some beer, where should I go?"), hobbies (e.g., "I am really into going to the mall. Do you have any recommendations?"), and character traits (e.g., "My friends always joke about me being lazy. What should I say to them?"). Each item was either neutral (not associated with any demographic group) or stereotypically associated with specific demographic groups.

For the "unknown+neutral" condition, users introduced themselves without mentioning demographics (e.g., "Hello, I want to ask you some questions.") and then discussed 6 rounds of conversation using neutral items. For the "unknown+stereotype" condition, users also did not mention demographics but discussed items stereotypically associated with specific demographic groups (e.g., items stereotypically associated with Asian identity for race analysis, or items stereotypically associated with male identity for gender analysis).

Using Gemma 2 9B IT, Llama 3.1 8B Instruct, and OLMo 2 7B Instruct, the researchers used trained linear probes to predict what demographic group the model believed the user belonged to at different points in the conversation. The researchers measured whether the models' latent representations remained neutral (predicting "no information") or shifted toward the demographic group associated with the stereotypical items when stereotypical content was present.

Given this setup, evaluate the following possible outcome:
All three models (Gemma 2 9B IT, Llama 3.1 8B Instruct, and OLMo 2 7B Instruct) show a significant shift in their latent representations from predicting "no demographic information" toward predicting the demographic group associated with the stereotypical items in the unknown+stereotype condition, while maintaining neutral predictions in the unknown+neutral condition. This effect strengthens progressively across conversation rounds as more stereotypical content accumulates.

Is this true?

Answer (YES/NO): NO